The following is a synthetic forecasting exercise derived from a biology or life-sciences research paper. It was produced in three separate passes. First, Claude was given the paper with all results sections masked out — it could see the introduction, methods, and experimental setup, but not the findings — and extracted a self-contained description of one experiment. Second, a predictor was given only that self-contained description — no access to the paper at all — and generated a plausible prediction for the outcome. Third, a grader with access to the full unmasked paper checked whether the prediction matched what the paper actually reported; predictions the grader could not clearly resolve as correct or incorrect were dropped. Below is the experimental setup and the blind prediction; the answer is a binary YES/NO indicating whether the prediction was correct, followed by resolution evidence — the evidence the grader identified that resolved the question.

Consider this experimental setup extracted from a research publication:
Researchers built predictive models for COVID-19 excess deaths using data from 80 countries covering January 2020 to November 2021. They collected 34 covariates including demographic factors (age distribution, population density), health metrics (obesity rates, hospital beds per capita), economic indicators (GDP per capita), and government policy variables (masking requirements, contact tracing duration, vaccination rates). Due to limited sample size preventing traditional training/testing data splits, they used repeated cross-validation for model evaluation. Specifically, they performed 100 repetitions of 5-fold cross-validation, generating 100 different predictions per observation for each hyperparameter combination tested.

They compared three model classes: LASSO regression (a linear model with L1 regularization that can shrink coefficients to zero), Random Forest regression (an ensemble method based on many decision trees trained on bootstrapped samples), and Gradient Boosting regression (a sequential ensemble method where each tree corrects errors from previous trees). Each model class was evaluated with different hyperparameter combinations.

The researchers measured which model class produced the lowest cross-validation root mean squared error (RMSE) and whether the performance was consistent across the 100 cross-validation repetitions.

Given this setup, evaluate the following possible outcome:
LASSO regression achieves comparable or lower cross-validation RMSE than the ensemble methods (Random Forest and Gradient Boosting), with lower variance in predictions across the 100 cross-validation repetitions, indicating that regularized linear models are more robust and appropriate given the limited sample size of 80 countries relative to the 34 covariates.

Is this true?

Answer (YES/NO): NO